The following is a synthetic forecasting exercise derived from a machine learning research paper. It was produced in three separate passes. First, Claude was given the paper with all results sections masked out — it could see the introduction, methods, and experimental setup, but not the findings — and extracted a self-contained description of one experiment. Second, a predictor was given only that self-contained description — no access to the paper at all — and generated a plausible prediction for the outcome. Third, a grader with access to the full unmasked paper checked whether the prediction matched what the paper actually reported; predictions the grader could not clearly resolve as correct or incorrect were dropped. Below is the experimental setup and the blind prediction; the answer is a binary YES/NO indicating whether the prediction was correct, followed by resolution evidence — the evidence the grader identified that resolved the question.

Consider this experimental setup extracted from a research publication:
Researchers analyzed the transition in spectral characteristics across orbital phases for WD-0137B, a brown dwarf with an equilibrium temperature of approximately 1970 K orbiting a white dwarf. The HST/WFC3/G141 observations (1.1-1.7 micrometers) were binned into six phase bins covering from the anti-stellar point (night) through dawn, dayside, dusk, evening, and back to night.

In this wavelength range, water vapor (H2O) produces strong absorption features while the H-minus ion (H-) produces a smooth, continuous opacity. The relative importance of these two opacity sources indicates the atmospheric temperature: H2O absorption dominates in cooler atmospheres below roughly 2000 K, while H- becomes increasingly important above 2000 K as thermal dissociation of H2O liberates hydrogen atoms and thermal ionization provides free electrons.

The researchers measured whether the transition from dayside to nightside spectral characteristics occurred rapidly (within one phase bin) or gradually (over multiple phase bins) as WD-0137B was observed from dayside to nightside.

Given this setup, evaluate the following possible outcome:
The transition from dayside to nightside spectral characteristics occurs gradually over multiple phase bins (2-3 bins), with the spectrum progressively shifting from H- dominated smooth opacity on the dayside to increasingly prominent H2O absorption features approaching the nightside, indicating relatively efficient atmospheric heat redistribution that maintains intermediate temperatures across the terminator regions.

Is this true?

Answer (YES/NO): NO